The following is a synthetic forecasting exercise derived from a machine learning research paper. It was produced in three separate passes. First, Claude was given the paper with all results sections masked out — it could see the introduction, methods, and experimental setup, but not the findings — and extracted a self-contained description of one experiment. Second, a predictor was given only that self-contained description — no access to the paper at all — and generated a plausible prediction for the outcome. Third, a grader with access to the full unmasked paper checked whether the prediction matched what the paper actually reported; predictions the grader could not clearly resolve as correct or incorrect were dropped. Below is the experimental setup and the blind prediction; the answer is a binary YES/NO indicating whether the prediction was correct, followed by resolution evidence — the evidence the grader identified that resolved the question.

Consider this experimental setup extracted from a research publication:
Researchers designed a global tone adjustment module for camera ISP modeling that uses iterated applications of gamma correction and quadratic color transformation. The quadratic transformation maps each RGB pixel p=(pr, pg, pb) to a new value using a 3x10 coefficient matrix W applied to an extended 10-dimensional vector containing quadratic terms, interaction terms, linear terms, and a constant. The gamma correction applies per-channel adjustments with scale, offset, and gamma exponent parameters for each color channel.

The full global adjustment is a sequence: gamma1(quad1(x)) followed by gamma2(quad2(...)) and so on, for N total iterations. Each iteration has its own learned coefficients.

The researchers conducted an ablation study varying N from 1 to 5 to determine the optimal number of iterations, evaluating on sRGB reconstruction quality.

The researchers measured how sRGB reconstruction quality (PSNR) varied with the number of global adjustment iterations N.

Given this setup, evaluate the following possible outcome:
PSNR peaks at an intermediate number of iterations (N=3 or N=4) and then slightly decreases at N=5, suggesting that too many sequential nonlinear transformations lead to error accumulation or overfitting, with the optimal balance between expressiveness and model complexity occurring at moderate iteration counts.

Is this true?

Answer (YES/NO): YES